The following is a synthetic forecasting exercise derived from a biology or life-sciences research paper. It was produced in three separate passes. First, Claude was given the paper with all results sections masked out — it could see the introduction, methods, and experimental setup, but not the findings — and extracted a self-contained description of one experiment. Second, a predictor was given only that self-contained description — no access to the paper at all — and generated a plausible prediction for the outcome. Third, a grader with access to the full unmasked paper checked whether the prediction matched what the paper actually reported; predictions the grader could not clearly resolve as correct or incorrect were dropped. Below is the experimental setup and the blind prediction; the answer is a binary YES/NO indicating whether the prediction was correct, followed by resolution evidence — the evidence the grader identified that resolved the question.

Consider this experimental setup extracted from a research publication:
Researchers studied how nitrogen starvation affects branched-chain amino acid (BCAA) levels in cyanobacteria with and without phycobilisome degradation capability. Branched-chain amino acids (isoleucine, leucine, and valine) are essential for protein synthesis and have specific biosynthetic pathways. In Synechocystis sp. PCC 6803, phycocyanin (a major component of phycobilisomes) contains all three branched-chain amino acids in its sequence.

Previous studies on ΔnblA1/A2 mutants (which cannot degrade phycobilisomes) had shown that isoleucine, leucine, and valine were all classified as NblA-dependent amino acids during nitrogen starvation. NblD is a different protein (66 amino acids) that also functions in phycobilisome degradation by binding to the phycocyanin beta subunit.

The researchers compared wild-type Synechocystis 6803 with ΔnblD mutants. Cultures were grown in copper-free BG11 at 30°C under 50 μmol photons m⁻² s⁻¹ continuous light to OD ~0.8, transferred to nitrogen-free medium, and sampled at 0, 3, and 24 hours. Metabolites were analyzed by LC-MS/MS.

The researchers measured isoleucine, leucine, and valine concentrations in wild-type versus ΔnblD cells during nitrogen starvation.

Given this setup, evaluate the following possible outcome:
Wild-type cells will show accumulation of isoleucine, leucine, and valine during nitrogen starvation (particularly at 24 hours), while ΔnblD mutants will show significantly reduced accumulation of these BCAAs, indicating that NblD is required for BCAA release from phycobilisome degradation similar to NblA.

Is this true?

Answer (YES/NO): NO